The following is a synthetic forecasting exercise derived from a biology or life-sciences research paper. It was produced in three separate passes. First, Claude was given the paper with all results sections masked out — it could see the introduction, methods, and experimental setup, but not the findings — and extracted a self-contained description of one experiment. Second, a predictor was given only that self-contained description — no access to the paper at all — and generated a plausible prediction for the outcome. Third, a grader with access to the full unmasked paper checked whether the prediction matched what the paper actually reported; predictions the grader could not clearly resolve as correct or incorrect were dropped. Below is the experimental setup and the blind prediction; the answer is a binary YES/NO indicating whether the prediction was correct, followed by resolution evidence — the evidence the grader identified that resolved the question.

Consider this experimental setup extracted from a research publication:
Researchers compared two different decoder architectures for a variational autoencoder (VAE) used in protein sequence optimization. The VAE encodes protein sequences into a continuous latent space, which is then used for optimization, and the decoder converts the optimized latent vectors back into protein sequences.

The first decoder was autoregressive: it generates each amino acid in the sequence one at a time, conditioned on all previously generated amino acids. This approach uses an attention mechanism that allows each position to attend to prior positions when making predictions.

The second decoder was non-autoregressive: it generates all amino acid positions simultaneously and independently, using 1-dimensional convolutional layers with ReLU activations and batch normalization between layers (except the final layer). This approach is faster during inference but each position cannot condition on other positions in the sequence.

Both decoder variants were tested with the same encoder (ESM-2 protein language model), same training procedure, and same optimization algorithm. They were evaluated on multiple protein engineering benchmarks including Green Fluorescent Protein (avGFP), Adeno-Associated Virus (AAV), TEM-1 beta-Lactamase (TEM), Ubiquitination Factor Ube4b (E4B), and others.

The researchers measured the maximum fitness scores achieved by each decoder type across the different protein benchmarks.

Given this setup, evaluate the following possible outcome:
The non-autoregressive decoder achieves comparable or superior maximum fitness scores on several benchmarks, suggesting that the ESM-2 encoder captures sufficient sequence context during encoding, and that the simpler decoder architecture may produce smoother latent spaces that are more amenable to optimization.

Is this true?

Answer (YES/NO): NO